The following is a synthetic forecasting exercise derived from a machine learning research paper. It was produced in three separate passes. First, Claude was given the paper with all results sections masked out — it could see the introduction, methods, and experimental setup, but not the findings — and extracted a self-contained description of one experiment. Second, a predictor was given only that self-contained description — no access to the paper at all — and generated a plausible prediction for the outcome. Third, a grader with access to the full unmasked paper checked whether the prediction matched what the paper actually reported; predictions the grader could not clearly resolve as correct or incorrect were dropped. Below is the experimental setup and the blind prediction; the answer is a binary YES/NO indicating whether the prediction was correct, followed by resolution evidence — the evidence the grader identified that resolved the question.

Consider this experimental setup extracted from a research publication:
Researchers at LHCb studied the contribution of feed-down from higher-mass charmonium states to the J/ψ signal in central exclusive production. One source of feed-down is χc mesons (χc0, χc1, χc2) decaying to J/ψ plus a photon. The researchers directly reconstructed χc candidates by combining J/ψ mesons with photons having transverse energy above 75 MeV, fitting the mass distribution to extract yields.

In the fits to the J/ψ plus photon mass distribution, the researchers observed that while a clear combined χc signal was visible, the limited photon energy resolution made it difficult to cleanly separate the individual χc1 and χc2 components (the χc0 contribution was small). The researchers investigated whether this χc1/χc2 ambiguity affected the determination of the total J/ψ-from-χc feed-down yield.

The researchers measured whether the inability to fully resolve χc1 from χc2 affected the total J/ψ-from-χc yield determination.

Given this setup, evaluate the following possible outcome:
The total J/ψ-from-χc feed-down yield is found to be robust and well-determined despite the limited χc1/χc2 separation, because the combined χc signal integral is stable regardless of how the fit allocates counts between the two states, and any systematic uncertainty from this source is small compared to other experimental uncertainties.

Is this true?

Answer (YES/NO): YES